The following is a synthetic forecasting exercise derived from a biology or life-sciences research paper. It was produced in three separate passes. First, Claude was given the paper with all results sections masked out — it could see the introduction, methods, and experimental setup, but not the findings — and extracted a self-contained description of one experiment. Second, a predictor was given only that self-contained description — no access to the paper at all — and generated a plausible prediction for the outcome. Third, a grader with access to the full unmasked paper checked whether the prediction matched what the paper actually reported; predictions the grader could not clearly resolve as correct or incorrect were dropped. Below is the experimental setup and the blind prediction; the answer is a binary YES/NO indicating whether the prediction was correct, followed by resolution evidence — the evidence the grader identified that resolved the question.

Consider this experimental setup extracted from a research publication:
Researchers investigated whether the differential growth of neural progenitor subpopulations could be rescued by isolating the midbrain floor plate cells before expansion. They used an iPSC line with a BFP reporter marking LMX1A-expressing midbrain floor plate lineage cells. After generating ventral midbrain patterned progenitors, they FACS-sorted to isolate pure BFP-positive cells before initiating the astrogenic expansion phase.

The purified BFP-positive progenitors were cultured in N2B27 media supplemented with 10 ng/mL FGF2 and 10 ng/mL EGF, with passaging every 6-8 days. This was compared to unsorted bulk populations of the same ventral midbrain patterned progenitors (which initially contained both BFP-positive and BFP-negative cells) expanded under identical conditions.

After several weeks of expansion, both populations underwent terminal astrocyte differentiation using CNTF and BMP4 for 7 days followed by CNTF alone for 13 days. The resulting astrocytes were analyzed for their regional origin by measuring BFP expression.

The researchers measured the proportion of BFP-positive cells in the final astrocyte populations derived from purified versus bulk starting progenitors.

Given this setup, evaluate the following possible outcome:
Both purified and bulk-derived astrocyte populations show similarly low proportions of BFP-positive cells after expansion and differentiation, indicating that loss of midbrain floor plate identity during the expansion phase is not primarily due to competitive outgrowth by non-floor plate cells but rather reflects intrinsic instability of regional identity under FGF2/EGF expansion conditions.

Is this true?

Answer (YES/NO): NO